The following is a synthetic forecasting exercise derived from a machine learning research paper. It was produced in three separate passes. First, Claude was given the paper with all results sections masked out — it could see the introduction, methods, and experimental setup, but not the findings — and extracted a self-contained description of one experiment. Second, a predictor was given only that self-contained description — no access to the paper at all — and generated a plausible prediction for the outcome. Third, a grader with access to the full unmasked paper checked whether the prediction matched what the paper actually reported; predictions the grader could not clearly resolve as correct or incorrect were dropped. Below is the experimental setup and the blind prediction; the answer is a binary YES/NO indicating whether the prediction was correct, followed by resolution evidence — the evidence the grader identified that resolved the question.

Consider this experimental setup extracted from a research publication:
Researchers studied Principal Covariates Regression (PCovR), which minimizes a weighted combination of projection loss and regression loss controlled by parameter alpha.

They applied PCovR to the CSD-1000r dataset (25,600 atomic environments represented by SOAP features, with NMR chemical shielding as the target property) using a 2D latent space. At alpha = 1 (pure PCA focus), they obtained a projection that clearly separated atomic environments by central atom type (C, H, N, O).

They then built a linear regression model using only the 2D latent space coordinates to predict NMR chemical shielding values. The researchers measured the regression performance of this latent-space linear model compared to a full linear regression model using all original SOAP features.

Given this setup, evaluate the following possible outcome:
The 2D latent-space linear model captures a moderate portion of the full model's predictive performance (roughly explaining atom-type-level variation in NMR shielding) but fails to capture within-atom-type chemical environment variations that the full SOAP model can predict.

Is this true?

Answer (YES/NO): NO